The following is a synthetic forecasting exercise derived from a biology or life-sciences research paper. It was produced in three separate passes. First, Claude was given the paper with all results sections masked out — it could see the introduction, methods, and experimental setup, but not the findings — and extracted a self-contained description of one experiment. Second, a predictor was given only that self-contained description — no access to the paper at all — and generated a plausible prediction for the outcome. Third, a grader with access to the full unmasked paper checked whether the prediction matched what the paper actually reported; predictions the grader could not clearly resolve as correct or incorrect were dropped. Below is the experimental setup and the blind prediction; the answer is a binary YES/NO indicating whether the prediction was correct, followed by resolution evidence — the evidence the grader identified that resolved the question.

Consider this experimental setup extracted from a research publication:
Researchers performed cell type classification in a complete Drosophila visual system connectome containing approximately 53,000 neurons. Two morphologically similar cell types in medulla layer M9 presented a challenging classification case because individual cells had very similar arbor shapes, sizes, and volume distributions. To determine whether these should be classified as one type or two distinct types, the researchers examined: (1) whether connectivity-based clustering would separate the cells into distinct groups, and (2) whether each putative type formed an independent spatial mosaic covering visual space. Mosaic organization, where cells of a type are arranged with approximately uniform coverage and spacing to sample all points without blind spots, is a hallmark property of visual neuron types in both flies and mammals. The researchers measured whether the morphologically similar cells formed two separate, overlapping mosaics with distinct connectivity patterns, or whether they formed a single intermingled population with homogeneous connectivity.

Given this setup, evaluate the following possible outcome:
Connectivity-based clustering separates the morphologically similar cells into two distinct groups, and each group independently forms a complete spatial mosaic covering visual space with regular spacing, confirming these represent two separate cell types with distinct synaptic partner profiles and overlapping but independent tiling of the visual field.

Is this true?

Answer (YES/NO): YES